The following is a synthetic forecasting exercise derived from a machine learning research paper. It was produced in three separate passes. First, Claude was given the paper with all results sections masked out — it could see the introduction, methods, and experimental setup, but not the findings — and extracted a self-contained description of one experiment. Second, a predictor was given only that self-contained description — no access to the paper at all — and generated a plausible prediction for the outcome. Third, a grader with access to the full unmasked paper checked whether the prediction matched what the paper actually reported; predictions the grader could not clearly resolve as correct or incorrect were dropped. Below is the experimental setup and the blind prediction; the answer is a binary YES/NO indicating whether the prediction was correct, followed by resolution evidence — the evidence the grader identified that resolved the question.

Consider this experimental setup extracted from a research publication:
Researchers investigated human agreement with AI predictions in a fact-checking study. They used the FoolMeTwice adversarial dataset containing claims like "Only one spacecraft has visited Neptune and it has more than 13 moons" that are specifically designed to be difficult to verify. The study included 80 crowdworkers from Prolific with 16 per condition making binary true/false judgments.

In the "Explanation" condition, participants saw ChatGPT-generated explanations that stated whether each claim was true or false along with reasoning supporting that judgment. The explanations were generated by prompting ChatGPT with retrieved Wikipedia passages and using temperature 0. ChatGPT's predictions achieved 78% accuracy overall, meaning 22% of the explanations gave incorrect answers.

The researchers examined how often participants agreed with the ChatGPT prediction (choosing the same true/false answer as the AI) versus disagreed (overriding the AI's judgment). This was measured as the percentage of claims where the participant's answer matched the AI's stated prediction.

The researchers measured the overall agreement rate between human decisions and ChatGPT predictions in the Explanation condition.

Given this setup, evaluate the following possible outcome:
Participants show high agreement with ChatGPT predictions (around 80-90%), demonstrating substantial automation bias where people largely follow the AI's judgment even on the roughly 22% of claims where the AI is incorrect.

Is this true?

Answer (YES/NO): YES